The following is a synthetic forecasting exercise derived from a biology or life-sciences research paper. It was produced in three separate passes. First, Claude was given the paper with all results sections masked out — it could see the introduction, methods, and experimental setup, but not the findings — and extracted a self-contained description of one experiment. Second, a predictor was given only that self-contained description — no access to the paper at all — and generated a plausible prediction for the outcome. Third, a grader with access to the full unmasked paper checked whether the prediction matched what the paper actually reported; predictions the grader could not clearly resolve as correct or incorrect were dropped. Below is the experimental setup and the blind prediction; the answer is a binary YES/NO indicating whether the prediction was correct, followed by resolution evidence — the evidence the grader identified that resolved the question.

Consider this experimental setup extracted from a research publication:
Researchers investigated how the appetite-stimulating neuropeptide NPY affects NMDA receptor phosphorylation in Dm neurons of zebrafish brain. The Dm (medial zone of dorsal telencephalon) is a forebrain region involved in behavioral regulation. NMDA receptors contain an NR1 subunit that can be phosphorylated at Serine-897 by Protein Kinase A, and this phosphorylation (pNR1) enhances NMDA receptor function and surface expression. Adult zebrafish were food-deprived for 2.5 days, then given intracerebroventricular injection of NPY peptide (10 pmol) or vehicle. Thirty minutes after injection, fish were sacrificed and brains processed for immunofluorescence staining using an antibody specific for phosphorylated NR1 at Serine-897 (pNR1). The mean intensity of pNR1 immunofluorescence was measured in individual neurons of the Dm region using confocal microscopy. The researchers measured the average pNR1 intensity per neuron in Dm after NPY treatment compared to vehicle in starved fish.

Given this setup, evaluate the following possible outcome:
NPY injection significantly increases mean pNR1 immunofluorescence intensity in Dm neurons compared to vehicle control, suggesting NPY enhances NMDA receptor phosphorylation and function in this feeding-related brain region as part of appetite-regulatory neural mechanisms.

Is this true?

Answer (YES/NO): NO